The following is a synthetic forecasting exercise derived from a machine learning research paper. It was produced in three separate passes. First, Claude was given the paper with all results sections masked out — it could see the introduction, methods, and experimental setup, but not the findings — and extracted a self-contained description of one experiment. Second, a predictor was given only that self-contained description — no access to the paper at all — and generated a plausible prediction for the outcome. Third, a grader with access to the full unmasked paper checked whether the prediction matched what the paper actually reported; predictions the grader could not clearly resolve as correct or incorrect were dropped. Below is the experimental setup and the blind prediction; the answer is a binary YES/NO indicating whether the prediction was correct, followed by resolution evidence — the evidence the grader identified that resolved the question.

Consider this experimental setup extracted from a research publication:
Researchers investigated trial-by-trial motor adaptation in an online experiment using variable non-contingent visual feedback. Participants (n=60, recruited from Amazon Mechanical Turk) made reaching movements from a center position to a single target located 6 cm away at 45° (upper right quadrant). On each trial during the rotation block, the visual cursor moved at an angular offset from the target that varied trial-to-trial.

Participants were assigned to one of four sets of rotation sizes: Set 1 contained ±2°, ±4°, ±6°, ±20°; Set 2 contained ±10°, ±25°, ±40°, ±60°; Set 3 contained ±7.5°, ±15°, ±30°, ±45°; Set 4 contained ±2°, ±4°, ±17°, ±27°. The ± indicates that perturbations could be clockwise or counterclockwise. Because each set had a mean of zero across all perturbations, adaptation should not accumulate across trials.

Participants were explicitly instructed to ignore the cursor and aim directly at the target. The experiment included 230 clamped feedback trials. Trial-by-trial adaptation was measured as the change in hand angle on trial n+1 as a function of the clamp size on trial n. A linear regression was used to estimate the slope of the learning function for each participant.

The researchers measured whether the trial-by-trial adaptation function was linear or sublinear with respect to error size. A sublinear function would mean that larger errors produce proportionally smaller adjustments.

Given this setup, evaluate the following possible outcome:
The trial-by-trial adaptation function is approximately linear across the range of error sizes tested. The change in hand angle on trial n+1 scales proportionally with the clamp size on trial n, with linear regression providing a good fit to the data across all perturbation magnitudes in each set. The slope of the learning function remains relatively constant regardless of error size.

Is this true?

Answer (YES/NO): NO